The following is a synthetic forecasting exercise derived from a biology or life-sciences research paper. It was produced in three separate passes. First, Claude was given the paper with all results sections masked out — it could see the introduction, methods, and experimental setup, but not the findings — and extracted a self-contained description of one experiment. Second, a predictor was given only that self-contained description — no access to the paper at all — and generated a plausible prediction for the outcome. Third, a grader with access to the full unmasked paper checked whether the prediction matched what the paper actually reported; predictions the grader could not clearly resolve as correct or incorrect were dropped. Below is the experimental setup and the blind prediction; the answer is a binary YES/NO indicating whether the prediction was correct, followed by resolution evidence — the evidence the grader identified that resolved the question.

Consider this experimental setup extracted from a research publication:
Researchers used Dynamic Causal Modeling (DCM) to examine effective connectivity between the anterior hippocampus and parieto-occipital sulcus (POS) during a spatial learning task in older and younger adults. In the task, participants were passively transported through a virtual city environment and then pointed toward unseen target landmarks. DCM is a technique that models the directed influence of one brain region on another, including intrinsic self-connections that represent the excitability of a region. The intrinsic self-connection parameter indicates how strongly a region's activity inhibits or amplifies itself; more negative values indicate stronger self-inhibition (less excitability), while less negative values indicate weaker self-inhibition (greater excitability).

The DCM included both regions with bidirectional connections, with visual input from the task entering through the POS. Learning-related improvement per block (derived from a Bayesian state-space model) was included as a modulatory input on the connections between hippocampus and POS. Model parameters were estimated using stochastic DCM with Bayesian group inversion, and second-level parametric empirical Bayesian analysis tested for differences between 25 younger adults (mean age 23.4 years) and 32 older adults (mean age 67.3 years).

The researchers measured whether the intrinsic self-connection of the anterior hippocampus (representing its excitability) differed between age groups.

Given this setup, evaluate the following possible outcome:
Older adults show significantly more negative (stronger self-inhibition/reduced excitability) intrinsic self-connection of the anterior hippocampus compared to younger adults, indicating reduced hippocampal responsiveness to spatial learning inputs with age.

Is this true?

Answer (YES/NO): NO